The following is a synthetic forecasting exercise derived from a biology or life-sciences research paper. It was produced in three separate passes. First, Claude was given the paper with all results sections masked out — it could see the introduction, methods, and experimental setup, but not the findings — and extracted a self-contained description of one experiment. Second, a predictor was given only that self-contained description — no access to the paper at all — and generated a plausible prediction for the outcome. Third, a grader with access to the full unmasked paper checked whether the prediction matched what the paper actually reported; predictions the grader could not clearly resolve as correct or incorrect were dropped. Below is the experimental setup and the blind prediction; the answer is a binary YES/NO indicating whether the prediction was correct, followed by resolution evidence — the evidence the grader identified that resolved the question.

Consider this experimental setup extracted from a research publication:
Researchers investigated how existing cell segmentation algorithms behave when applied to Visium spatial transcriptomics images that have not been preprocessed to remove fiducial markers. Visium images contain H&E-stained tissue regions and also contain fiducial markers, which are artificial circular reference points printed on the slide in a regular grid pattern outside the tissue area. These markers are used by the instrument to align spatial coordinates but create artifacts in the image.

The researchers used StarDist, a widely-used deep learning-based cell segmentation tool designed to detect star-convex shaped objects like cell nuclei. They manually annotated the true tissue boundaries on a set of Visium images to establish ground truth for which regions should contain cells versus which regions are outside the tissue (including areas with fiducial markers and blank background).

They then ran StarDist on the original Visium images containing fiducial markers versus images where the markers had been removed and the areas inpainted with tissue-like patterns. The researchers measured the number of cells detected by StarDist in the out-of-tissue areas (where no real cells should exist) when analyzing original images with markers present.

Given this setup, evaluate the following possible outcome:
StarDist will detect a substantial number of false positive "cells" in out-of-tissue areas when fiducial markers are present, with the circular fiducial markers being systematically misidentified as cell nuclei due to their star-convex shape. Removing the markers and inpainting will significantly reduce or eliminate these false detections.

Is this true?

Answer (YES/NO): NO